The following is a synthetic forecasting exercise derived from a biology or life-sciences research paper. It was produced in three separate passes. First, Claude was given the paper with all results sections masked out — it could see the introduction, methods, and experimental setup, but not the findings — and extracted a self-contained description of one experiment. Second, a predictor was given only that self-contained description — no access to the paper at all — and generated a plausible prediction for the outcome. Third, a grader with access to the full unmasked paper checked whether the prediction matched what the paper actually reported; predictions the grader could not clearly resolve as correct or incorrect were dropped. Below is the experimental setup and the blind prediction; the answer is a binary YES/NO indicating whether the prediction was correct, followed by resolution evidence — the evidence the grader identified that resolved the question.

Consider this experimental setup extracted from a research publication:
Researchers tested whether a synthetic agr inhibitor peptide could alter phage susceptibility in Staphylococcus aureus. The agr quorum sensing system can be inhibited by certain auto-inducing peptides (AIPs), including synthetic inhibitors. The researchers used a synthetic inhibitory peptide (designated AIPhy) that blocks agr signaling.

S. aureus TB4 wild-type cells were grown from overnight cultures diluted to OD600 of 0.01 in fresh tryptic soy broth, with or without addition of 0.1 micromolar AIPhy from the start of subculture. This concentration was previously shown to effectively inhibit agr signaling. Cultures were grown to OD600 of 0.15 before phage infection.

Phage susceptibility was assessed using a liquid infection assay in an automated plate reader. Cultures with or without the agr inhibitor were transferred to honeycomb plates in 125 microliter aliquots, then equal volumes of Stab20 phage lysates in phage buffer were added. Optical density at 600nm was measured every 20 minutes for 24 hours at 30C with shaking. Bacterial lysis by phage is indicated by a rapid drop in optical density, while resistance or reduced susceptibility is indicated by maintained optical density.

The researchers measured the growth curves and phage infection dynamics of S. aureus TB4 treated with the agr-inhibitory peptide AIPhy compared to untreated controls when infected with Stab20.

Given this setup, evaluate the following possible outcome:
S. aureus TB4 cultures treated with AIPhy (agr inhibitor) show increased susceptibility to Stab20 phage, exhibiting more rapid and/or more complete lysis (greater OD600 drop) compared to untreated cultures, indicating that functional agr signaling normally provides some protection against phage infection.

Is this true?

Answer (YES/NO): NO